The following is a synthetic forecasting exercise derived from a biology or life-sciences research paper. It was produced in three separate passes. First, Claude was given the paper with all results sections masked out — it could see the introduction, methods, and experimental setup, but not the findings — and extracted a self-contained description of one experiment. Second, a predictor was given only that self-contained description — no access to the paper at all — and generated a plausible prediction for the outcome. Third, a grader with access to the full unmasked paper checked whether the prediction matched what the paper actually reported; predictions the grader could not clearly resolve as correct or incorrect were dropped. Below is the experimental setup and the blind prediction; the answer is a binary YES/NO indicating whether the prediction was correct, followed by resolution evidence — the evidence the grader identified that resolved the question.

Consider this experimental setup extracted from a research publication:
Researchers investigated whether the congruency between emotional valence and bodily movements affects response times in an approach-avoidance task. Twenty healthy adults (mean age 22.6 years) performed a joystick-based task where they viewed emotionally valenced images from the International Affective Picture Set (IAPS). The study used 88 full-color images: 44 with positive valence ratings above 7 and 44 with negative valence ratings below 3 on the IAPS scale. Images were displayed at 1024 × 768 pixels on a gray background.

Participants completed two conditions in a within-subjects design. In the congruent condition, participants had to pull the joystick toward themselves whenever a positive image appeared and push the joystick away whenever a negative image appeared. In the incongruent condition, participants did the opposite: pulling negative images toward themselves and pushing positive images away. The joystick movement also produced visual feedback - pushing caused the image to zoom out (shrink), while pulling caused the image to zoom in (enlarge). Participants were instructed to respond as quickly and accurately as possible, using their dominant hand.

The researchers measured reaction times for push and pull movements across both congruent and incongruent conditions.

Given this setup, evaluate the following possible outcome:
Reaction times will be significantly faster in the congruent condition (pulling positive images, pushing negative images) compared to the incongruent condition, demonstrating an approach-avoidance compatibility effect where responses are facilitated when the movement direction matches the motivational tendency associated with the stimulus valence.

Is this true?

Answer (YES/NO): YES